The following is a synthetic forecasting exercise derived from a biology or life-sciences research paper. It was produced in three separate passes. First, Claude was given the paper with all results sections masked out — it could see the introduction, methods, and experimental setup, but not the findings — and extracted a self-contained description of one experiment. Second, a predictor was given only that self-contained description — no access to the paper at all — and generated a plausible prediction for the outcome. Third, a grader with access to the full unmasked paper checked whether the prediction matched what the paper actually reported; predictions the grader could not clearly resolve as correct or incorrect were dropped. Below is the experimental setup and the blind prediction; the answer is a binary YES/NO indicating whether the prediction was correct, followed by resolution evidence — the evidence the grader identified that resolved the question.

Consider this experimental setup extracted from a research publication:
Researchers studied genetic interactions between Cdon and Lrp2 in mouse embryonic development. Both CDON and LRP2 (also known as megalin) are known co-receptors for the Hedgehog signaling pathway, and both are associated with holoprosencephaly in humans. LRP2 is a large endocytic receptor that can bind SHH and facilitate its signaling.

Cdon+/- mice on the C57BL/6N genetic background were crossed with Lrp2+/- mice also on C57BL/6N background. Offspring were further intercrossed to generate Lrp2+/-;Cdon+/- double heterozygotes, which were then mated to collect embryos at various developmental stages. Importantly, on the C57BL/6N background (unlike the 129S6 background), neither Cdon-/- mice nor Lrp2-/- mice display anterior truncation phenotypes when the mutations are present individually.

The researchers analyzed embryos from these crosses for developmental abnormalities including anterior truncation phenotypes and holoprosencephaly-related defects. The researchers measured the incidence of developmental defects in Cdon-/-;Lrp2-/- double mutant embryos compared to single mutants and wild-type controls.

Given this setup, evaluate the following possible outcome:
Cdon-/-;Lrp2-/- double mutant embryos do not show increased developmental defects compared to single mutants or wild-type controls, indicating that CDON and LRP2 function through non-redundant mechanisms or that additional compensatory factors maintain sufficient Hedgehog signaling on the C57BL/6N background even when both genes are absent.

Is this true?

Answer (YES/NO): NO